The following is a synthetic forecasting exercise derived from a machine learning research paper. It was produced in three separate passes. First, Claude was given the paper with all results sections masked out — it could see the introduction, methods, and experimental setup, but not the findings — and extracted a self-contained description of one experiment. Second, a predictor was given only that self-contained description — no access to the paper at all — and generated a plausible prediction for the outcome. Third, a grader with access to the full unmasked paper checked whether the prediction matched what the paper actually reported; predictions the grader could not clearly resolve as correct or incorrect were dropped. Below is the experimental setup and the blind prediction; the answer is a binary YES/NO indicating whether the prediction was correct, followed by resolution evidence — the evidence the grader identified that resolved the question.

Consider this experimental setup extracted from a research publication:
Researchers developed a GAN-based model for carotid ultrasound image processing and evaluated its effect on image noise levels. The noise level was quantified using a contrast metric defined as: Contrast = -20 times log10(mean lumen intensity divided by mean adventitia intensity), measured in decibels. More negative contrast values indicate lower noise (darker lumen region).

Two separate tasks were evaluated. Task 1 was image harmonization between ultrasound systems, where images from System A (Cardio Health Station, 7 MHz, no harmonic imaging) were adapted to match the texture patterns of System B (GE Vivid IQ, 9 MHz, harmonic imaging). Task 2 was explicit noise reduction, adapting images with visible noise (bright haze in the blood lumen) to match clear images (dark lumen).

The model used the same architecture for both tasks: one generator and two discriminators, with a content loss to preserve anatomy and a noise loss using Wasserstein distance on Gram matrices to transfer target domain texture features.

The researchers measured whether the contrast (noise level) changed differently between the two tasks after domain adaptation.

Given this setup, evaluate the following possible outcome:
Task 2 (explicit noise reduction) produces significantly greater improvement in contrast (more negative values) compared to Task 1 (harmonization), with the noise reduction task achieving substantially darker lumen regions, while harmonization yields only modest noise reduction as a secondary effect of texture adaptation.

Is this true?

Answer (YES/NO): YES